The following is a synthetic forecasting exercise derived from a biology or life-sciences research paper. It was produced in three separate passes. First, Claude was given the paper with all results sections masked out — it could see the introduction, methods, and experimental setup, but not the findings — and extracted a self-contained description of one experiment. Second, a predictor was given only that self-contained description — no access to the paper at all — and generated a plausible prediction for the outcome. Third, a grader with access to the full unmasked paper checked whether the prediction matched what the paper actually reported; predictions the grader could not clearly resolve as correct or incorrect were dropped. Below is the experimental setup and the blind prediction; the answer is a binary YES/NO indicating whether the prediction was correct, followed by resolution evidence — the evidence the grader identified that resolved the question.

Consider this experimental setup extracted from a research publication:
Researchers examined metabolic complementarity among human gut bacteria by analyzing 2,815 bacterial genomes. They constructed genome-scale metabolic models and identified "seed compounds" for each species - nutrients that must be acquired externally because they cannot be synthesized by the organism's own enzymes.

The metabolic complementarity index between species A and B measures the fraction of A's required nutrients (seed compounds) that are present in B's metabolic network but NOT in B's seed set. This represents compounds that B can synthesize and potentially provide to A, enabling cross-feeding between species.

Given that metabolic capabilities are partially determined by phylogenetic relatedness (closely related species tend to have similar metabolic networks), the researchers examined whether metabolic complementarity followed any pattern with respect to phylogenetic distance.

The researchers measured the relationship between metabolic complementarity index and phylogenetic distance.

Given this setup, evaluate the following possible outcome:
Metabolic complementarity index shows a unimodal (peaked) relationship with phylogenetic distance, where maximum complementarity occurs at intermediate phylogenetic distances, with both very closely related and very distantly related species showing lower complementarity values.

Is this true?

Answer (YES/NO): NO